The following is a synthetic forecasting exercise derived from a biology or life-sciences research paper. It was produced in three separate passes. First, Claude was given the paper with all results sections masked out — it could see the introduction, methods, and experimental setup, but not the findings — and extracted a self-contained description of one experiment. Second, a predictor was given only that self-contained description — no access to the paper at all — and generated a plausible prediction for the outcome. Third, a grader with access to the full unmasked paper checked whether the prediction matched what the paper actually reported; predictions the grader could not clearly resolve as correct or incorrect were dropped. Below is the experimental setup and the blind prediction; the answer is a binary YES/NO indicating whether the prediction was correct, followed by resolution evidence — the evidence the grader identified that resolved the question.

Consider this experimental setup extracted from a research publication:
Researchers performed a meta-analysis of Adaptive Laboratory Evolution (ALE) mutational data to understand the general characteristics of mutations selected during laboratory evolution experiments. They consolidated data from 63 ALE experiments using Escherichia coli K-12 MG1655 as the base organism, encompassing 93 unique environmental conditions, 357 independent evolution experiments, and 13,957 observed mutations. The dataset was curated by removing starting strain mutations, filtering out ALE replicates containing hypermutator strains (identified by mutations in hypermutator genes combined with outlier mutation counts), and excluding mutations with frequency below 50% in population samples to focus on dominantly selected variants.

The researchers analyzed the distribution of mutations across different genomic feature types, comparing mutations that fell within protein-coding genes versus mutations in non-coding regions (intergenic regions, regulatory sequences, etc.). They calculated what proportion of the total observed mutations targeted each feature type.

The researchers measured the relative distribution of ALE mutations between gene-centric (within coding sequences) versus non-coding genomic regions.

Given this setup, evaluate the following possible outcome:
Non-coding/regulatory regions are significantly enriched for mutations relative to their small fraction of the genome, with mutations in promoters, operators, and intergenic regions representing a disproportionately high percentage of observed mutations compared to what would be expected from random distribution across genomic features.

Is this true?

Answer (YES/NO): NO